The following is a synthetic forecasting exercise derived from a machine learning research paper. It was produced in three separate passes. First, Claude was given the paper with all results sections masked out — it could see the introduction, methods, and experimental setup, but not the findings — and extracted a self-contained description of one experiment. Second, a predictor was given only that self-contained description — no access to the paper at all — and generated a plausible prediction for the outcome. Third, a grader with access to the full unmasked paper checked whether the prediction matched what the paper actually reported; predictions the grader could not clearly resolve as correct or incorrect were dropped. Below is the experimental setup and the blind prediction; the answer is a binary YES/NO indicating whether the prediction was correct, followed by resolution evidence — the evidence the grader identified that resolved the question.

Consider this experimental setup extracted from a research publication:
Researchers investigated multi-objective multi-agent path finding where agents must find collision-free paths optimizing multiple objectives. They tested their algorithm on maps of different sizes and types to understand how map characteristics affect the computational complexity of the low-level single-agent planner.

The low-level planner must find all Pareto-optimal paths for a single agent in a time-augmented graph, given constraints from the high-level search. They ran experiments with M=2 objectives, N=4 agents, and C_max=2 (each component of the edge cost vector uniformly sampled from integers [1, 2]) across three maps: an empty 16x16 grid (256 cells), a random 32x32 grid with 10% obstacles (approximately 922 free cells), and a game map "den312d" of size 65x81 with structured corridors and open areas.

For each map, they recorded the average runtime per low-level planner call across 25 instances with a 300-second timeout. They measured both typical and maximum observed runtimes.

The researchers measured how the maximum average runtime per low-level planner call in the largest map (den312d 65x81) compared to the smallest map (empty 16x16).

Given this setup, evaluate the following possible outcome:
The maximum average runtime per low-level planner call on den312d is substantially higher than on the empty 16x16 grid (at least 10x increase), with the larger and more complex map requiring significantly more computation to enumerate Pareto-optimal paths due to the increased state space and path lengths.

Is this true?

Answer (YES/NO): YES